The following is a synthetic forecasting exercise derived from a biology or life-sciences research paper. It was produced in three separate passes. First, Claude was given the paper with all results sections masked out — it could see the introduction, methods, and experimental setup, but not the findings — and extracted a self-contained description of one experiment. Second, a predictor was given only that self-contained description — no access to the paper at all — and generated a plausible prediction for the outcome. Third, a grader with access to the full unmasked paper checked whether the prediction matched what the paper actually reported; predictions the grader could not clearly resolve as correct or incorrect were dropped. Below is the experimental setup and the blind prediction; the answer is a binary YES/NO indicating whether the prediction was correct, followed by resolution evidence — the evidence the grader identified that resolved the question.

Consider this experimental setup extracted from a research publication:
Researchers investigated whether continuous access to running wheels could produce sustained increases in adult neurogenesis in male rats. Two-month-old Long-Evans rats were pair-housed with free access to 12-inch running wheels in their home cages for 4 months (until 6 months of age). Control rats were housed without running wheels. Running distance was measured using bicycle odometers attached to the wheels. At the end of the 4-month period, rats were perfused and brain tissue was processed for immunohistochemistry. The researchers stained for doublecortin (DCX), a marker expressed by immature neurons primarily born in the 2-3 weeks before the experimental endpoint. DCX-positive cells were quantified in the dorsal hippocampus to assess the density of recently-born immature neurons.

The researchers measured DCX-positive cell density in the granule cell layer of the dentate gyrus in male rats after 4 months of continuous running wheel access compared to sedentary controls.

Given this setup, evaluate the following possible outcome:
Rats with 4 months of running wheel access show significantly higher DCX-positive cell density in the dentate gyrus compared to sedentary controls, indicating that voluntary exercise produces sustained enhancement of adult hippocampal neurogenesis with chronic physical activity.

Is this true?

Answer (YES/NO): NO